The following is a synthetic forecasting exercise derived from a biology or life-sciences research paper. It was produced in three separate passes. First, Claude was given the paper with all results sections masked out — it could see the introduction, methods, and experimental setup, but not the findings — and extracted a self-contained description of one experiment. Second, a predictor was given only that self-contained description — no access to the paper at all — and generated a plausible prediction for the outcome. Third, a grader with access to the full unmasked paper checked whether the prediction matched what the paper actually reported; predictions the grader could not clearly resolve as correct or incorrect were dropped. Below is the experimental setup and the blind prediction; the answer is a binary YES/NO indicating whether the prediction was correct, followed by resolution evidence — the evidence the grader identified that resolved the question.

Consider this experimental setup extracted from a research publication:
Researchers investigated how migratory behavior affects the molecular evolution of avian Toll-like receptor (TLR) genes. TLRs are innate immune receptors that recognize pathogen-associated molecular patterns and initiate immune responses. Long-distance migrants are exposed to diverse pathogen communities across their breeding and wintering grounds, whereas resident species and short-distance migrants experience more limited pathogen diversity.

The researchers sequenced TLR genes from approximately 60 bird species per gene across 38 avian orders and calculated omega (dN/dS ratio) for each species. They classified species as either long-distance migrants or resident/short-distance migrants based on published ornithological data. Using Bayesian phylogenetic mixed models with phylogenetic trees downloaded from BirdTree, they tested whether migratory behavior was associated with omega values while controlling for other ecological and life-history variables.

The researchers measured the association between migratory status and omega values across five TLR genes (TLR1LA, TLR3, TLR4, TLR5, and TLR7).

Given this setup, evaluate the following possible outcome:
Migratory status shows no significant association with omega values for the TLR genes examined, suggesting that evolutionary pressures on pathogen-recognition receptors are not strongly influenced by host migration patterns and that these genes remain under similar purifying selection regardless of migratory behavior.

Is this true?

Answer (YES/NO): NO